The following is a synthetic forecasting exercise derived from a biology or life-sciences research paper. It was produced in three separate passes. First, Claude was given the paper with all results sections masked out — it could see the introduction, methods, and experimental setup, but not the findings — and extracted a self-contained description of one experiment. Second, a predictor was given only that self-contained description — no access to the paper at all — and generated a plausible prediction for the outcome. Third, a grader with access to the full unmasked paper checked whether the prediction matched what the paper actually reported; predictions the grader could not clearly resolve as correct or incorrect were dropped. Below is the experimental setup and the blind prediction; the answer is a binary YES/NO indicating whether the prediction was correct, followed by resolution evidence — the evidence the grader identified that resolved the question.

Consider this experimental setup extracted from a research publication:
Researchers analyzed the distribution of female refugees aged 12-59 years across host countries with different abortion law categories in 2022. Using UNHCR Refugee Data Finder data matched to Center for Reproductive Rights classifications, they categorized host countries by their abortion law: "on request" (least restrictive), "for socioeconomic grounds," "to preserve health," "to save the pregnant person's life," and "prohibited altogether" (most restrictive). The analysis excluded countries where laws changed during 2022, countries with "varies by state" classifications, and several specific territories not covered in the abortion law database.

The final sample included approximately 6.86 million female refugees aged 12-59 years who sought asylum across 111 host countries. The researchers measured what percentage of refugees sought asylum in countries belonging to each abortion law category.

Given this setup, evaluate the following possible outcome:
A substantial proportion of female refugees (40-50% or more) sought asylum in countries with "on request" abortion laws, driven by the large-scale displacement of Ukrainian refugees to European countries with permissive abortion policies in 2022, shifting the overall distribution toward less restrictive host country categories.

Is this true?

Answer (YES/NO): NO